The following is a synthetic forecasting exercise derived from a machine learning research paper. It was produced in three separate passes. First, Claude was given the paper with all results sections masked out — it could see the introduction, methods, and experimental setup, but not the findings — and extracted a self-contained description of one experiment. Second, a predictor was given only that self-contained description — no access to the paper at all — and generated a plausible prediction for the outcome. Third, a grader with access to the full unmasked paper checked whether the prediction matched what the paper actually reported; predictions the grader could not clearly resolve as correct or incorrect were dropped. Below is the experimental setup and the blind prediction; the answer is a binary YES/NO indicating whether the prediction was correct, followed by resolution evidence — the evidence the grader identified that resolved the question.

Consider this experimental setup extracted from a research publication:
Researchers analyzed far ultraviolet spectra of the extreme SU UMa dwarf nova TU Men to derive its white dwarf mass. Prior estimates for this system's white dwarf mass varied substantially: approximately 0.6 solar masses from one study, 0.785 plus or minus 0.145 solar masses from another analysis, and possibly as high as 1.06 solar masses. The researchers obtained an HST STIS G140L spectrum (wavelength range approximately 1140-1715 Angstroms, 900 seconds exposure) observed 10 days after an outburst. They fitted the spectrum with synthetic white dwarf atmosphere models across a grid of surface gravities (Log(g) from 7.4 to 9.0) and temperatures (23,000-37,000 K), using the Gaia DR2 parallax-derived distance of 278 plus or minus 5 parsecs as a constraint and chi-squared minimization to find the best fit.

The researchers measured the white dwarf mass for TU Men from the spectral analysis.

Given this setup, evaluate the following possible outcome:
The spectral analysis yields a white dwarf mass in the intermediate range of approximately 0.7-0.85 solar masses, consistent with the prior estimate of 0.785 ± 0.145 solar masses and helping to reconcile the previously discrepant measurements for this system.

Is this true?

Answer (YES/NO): YES